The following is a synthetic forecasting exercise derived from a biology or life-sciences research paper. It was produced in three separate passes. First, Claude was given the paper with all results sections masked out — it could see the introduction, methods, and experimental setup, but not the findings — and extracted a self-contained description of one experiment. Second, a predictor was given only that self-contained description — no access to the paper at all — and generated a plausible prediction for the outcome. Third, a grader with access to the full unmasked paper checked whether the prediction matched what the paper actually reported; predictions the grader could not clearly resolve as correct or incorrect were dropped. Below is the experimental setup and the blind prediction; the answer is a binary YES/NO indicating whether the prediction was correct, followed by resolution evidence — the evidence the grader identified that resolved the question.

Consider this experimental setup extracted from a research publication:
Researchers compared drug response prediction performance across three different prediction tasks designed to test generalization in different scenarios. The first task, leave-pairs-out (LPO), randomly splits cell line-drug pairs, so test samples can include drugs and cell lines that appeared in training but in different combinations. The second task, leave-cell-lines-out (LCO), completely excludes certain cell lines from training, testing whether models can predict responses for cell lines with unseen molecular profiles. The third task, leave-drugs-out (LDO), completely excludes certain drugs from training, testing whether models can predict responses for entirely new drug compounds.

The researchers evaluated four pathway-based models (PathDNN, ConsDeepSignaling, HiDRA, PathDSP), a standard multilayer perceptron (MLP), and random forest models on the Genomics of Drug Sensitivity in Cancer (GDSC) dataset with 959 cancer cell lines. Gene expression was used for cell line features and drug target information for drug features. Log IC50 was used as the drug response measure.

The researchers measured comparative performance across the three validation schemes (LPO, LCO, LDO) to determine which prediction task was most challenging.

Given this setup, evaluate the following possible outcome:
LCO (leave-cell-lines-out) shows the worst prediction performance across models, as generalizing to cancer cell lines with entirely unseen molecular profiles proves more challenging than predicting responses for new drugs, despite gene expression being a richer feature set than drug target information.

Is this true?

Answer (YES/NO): NO